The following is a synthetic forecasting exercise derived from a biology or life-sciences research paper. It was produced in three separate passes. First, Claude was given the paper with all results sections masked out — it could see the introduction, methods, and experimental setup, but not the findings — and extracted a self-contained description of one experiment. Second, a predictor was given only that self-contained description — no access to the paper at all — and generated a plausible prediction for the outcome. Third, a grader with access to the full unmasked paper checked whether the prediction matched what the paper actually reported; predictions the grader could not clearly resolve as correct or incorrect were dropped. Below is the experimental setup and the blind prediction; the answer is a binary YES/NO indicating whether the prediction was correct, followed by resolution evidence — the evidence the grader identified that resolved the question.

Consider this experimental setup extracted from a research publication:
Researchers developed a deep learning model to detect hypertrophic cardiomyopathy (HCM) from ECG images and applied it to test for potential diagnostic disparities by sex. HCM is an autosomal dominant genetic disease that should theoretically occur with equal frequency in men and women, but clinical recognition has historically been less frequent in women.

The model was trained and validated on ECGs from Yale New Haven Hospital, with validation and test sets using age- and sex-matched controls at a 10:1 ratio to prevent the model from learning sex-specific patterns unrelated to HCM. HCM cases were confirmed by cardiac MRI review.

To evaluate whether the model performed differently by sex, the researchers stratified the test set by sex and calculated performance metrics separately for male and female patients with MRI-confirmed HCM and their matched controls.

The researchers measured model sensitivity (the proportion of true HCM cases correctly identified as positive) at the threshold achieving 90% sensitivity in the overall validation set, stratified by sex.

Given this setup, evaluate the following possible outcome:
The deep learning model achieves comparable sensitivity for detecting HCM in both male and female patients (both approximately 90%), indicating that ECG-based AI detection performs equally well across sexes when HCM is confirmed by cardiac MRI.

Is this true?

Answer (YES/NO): YES